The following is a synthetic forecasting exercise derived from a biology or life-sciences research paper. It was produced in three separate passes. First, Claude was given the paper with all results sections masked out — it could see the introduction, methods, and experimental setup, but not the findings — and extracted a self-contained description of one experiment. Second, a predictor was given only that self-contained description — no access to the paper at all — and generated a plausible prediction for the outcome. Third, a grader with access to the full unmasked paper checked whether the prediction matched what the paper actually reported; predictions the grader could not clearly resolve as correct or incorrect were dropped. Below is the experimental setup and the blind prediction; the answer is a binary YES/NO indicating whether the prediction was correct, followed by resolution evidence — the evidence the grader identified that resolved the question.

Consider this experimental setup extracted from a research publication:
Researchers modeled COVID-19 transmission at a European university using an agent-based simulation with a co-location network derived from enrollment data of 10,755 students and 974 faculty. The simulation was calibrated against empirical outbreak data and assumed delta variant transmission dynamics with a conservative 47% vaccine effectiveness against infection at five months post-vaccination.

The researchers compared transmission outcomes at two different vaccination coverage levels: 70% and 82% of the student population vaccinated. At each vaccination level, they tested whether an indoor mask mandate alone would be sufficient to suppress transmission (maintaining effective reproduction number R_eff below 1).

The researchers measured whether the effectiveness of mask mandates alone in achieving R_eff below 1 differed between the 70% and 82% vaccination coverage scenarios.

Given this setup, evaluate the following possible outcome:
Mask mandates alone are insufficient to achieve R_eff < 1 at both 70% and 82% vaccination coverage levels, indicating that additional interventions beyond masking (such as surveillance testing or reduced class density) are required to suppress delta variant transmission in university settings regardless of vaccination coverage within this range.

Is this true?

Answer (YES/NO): NO